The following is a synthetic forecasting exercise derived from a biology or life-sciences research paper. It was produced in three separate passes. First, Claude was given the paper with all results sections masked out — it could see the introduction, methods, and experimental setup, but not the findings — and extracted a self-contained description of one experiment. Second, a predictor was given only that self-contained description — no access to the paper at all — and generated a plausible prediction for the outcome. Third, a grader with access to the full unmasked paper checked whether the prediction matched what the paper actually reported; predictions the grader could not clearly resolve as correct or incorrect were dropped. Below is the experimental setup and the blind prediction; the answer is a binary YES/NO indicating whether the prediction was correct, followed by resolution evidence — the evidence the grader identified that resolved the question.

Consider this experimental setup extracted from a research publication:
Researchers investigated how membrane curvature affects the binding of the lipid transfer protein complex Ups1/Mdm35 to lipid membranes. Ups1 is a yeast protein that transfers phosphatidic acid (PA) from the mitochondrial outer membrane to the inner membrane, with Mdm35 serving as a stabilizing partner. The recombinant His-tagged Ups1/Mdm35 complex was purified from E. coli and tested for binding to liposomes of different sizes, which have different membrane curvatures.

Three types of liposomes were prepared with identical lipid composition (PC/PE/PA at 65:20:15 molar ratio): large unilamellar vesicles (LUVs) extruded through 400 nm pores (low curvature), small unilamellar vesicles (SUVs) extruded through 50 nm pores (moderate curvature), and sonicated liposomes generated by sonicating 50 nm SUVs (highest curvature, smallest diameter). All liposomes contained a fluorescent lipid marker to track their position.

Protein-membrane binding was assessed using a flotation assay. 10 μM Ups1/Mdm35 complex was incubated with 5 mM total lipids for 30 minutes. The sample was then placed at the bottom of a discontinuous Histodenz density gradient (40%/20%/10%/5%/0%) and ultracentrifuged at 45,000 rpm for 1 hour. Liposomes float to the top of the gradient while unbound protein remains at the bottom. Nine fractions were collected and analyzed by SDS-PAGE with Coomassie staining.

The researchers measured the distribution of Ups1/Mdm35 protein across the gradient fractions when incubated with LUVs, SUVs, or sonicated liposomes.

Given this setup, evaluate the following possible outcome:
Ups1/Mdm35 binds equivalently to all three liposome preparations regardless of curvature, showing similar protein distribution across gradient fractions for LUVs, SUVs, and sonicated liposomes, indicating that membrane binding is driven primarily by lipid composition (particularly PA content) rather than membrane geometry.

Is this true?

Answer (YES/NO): NO